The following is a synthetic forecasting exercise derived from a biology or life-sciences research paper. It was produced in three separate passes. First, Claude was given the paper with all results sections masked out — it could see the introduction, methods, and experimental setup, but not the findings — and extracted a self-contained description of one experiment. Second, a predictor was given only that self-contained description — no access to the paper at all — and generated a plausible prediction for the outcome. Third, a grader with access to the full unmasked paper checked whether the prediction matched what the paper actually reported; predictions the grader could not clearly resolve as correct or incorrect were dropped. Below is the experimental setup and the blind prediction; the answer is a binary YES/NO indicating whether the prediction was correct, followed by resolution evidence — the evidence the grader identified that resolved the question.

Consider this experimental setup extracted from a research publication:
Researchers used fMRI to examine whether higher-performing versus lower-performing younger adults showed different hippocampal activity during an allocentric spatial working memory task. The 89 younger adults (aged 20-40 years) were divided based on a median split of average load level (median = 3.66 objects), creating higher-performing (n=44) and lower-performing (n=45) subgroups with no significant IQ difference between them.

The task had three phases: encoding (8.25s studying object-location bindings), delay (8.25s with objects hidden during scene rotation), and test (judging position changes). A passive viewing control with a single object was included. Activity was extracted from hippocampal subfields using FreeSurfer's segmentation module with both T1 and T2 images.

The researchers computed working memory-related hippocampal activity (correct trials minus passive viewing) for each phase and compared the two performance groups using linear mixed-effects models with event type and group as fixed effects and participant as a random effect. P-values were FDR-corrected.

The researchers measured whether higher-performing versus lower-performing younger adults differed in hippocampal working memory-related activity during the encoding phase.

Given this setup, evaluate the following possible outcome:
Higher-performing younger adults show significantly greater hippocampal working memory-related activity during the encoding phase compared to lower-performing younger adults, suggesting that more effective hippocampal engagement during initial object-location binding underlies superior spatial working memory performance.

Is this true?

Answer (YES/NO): NO